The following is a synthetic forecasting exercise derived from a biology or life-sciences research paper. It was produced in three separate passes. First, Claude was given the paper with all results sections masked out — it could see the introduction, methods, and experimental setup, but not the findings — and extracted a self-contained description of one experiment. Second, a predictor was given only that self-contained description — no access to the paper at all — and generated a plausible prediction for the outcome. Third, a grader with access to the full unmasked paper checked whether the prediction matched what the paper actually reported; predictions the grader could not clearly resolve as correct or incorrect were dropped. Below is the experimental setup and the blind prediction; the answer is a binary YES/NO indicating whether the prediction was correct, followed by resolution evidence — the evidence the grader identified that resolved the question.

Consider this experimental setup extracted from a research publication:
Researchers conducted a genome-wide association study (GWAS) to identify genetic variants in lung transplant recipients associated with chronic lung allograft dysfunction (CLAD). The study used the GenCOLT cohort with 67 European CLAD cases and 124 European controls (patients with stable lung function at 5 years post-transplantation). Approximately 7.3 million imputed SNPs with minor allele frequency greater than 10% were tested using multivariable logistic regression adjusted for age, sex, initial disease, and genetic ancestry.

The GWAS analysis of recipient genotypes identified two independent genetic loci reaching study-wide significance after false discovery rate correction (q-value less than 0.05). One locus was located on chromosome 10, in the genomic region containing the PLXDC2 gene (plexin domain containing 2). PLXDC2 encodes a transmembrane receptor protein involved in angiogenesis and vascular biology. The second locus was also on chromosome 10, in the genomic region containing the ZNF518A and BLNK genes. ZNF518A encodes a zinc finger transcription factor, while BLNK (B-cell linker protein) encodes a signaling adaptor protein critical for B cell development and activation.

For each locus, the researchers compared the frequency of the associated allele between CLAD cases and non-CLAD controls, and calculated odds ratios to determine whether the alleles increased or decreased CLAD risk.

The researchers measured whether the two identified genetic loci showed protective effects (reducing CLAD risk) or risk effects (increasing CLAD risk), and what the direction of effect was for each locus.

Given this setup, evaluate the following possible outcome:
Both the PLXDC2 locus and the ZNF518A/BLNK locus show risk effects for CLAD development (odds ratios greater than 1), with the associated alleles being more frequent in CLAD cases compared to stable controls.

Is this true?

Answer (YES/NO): NO